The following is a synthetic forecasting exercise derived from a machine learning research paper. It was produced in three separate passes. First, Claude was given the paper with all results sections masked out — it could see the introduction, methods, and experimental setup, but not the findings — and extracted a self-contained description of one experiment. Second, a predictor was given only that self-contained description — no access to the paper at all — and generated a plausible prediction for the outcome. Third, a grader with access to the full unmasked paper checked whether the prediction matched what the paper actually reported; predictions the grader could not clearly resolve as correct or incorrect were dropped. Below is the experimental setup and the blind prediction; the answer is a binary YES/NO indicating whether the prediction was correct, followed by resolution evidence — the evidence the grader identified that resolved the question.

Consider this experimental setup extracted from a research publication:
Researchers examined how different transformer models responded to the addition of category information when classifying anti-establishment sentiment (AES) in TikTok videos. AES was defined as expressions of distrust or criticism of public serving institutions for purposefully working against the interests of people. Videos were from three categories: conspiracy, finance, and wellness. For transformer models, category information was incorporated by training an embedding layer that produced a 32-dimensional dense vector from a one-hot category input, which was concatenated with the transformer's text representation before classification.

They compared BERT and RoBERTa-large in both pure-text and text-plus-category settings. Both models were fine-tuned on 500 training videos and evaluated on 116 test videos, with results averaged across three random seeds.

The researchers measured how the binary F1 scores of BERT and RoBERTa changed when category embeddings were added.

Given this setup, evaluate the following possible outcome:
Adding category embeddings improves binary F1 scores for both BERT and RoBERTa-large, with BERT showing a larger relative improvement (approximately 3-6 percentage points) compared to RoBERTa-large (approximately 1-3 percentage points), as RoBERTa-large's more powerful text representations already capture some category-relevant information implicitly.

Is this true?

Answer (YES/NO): NO